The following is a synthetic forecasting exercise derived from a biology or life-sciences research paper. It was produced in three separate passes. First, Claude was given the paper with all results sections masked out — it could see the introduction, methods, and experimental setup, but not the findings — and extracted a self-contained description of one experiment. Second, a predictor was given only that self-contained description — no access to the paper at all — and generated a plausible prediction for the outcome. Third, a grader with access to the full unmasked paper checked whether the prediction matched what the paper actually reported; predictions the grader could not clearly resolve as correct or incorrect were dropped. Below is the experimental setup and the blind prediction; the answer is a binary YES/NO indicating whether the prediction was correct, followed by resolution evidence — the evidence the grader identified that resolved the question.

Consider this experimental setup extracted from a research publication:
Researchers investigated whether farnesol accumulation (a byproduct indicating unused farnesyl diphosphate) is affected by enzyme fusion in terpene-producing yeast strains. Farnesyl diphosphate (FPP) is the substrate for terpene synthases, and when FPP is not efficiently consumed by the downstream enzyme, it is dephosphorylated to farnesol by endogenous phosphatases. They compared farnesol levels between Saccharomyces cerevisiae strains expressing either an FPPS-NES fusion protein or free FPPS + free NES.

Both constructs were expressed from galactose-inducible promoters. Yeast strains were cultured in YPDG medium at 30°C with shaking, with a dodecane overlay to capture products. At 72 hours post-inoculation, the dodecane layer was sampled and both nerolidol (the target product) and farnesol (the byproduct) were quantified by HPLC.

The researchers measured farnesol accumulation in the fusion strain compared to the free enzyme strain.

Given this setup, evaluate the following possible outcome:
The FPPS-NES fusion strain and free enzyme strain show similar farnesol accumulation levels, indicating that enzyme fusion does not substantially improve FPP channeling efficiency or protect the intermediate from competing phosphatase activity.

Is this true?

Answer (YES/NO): NO